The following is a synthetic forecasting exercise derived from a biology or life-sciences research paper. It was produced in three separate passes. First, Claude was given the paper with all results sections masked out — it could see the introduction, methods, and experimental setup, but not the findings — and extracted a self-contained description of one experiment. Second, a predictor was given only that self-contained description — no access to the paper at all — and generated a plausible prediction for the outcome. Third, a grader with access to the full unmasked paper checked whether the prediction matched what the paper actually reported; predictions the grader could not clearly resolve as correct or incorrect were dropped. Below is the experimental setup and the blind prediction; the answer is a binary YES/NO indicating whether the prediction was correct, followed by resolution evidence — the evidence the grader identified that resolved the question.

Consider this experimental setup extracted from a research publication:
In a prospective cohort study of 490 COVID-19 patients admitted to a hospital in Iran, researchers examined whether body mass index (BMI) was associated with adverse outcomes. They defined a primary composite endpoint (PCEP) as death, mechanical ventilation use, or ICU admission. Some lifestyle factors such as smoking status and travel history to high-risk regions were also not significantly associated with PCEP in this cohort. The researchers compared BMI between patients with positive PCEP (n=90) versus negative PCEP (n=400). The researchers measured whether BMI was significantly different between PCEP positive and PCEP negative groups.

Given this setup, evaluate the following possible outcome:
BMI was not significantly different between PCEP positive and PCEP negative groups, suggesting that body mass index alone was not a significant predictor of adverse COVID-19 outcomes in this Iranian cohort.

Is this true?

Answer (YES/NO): YES